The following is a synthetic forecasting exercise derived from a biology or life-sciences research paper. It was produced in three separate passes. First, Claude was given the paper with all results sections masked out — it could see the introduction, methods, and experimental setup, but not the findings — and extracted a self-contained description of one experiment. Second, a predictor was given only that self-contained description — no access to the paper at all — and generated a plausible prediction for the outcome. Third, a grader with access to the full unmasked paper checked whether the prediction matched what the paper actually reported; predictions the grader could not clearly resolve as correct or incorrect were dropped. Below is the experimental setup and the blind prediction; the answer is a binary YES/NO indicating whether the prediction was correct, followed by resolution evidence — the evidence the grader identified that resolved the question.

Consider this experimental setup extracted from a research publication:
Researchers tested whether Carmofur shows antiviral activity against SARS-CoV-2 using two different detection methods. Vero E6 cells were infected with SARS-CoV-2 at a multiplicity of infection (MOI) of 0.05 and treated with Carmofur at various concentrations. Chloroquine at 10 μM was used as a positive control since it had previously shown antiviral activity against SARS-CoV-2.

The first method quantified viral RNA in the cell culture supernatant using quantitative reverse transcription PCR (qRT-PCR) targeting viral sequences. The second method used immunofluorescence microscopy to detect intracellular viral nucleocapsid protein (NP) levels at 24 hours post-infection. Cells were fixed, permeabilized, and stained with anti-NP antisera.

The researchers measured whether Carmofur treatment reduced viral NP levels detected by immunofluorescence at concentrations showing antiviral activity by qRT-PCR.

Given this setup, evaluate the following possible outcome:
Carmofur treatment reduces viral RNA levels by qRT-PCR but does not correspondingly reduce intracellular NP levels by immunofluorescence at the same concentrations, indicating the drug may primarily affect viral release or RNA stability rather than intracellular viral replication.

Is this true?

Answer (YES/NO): NO